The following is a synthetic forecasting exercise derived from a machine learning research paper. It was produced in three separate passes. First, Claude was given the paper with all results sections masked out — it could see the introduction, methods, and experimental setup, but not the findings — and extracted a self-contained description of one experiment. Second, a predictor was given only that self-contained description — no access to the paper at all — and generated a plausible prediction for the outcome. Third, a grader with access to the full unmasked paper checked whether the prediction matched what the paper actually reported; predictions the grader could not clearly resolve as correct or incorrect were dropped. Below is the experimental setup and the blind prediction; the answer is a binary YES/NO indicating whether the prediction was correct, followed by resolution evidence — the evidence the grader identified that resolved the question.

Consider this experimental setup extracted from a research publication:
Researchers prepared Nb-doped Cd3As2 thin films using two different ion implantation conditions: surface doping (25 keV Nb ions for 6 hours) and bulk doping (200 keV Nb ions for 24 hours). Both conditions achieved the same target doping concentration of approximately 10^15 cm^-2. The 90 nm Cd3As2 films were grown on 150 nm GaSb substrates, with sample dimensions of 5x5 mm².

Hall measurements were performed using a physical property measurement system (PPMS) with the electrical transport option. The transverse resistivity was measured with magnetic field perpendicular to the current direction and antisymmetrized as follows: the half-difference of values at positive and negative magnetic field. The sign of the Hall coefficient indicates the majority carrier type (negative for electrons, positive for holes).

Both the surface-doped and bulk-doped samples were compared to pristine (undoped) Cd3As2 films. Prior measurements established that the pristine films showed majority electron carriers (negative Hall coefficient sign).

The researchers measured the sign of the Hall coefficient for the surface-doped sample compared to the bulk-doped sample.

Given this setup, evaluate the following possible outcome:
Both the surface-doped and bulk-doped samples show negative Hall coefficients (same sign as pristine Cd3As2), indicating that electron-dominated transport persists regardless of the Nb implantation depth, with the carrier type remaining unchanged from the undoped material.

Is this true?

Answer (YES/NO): NO